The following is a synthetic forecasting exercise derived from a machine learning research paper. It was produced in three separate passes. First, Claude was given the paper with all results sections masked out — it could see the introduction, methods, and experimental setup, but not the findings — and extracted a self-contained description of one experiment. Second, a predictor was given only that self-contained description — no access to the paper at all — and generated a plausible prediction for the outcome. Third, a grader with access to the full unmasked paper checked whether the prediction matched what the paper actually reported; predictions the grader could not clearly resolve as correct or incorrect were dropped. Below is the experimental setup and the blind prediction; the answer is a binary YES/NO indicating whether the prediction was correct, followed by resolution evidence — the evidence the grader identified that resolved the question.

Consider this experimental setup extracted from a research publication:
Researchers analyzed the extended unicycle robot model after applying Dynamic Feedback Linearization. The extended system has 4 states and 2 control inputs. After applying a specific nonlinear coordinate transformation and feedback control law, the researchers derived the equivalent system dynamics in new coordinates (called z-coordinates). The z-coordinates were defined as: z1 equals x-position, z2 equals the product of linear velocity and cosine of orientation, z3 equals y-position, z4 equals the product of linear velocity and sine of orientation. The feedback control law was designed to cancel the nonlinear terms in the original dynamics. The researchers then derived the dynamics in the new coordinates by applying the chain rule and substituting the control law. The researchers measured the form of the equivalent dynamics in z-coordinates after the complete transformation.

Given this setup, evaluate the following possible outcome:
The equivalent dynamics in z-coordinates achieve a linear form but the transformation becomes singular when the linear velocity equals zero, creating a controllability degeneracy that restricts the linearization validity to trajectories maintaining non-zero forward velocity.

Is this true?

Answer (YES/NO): YES